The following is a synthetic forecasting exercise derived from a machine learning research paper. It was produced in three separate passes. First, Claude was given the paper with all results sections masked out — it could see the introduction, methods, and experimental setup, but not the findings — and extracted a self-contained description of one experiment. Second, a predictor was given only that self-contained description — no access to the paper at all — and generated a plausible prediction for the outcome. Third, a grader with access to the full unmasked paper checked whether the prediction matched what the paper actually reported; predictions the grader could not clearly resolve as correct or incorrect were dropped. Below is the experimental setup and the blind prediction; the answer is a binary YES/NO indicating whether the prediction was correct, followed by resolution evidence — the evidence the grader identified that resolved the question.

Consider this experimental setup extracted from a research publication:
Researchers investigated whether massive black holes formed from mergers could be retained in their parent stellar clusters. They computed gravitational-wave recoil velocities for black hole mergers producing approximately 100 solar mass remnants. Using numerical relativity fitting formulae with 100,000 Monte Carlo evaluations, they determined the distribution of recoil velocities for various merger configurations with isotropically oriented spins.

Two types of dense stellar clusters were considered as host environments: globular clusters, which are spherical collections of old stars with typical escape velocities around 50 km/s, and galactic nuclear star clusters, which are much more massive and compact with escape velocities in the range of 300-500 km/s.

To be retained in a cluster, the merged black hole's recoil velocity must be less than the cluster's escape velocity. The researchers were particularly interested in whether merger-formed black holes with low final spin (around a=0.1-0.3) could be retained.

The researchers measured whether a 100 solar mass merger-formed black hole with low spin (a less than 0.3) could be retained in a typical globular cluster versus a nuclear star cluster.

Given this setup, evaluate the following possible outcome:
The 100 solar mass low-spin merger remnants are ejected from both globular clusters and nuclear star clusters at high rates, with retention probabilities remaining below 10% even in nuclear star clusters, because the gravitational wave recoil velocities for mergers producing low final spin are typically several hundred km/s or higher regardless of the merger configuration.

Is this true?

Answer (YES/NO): NO